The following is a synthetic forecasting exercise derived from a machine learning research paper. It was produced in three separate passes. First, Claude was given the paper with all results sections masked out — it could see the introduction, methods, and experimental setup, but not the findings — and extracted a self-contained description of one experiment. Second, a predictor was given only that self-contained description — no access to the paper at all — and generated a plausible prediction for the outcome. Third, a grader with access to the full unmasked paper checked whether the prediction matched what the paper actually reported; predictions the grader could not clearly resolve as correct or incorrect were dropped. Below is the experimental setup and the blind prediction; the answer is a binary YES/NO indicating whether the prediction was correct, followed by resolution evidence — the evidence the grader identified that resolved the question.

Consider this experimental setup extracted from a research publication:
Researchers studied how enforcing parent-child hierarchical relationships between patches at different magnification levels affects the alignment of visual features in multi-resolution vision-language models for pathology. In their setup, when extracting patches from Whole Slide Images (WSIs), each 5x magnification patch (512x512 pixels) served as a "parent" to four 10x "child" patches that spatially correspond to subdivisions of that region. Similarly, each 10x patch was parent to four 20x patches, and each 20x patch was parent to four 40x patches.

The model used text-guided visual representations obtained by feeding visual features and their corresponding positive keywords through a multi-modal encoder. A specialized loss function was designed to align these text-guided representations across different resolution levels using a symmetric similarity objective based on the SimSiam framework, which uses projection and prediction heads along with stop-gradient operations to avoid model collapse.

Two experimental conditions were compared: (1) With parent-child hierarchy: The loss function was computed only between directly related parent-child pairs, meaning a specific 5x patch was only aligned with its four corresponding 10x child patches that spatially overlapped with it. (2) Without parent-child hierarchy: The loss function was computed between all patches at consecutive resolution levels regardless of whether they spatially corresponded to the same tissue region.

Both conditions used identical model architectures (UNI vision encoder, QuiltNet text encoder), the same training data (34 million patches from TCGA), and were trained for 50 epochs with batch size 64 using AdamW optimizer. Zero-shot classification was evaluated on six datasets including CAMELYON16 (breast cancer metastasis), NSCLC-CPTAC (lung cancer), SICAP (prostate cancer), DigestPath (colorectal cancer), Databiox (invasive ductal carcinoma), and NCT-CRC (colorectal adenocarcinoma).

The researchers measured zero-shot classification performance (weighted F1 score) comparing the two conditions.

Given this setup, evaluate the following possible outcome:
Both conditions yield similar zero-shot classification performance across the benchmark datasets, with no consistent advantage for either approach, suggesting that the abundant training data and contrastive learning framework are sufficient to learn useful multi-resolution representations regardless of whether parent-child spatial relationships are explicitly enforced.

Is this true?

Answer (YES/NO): NO